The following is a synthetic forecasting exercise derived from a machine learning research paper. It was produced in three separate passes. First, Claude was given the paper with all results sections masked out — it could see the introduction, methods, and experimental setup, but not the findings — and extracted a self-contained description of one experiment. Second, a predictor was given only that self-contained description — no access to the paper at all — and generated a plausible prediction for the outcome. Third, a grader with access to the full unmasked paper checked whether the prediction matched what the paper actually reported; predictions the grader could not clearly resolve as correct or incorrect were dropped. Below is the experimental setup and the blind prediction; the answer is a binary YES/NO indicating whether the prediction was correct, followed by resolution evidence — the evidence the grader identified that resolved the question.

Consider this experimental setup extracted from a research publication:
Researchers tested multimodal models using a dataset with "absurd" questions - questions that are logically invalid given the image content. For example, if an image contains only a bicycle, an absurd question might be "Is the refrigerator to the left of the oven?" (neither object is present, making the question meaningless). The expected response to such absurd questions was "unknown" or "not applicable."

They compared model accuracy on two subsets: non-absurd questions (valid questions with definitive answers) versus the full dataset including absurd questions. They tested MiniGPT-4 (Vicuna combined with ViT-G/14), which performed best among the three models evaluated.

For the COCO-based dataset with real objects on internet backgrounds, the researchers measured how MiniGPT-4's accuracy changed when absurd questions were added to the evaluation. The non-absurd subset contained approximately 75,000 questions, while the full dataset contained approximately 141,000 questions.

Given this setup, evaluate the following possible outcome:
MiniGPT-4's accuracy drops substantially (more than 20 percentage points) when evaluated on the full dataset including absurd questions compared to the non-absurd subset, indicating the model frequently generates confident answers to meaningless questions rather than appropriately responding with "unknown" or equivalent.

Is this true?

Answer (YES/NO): YES